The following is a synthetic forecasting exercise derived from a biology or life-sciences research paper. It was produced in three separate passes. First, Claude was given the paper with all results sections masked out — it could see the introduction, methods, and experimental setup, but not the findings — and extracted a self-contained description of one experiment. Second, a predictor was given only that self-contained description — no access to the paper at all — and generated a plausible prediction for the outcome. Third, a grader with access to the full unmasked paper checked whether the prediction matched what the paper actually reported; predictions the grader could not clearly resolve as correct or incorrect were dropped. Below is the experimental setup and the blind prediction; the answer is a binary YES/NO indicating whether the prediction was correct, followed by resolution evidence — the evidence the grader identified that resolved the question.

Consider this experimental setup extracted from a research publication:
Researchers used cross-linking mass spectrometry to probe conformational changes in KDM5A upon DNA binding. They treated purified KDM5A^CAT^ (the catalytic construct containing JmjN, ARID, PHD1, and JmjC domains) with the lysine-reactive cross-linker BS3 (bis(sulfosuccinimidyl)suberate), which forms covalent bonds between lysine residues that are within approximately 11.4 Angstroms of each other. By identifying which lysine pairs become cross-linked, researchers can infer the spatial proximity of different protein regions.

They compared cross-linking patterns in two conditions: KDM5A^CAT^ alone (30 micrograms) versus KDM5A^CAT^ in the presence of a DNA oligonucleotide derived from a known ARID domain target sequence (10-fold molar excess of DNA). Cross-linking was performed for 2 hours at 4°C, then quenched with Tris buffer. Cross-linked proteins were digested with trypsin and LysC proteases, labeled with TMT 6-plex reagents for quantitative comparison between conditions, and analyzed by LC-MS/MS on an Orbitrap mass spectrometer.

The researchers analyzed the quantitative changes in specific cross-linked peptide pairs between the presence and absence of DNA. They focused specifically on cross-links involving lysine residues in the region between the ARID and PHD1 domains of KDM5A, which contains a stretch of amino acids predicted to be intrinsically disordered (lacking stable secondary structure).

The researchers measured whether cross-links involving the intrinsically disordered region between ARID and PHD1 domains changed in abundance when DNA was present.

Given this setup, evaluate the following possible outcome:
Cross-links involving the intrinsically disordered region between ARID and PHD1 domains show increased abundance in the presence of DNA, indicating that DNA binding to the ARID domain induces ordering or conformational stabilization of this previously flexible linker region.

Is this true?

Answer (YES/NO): NO